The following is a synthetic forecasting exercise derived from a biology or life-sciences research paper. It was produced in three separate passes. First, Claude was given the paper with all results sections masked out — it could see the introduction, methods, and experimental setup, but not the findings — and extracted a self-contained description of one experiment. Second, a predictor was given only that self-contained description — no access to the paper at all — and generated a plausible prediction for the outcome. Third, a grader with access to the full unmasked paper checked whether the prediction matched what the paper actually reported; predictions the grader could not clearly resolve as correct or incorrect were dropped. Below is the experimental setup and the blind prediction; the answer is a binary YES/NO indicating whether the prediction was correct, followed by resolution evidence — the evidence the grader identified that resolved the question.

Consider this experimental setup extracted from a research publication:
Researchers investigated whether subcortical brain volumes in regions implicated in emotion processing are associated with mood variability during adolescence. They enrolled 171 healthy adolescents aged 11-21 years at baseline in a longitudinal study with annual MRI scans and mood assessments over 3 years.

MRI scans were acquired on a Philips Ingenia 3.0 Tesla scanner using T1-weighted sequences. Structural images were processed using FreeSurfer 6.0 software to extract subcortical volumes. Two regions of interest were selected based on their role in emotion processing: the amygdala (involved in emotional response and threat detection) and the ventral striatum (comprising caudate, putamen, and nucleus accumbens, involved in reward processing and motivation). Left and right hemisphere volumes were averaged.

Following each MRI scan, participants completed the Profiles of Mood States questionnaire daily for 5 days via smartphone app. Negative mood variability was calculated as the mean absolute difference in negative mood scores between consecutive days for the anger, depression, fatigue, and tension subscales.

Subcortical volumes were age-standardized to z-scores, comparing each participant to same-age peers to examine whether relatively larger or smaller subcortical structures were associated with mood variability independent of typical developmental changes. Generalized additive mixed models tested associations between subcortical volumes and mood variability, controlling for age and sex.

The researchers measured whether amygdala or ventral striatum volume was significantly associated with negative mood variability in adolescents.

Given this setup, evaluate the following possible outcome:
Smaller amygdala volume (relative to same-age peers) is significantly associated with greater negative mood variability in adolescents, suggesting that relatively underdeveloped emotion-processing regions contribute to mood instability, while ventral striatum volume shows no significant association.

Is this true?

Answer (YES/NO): NO